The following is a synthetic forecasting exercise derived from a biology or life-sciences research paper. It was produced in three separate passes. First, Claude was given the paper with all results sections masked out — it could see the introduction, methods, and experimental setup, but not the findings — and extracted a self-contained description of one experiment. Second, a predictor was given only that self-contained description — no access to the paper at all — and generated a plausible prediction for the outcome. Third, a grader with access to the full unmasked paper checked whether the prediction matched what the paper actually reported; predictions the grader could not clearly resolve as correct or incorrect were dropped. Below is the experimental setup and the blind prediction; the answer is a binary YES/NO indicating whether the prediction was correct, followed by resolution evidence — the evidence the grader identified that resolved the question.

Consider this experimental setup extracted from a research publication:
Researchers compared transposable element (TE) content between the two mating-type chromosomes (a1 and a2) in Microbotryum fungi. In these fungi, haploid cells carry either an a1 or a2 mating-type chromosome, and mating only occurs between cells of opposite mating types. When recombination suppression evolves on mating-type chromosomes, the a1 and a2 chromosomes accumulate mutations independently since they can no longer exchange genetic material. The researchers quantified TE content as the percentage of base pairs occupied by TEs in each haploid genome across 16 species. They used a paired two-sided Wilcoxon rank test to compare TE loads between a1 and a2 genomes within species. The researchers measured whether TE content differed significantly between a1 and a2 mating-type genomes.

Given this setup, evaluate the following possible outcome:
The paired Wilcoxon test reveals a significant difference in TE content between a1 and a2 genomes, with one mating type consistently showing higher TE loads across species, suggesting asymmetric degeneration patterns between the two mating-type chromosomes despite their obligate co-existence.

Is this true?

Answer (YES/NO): NO